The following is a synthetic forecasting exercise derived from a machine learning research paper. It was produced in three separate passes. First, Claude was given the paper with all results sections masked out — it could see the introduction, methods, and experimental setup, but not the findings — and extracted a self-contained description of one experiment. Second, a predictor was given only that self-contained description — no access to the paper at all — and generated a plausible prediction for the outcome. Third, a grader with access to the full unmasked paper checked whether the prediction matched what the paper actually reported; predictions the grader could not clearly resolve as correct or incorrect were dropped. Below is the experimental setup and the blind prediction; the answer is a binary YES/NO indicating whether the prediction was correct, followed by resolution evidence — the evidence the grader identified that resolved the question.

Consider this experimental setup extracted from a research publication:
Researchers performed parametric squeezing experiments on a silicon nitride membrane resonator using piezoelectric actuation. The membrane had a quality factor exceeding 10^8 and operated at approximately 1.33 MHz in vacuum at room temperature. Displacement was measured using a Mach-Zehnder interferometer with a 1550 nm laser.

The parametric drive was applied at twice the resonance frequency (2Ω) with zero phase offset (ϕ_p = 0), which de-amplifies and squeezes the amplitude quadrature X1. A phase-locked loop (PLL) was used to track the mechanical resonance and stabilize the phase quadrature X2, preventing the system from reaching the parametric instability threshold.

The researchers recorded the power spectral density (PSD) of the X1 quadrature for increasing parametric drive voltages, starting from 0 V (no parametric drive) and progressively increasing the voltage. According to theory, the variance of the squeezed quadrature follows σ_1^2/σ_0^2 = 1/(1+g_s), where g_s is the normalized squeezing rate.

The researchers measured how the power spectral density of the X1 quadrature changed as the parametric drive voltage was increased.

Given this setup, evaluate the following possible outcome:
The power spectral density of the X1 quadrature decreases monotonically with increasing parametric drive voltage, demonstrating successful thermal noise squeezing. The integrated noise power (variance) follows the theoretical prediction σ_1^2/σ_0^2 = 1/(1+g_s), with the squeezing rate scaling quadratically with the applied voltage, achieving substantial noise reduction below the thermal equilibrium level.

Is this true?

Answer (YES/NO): NO